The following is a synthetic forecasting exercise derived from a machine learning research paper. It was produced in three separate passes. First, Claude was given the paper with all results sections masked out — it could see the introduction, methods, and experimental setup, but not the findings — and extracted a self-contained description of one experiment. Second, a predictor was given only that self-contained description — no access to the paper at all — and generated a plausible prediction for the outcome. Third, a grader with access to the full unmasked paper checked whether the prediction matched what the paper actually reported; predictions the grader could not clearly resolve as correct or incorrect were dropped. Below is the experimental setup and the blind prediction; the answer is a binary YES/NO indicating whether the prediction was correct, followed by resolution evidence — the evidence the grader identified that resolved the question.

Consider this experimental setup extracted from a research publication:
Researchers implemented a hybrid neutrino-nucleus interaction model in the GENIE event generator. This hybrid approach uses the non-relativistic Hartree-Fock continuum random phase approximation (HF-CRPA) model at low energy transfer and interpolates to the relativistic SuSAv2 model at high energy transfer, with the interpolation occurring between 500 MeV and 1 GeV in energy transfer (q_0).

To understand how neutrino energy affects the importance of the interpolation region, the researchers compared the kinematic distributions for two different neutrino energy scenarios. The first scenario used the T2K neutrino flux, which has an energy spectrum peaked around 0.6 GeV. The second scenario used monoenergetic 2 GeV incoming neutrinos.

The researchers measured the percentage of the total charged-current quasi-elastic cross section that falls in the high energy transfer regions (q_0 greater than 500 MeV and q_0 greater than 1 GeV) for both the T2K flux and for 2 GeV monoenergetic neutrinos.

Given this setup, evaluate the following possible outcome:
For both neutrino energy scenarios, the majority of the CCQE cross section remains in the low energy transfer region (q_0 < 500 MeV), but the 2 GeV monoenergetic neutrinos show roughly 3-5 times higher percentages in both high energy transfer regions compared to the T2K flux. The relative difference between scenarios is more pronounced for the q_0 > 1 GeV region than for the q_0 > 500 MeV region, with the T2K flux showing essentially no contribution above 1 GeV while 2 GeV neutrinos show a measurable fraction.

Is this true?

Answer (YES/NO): NO